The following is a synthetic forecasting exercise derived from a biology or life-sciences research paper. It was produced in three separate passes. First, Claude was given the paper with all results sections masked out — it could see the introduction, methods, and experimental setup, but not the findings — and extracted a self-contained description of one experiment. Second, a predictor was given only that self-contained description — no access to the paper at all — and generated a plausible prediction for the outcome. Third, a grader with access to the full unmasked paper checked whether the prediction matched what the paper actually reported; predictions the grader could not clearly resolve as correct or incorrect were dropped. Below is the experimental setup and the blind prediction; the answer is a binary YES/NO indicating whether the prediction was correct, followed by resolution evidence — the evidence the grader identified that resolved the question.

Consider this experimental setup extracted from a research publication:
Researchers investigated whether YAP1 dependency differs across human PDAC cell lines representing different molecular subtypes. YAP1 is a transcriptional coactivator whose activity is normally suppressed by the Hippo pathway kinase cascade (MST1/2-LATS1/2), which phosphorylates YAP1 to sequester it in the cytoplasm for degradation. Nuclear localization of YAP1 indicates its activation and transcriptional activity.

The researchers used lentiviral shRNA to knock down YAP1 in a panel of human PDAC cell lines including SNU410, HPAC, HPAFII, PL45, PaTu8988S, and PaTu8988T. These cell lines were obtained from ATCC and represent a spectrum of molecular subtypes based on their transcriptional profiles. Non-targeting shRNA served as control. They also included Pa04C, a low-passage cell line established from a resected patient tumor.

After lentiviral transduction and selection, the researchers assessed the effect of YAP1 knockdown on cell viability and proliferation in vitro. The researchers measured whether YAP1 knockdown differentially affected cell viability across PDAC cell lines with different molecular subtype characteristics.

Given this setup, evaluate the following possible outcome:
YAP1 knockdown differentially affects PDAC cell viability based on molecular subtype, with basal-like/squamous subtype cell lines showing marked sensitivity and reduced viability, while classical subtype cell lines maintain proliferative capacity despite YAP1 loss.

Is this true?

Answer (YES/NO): YES